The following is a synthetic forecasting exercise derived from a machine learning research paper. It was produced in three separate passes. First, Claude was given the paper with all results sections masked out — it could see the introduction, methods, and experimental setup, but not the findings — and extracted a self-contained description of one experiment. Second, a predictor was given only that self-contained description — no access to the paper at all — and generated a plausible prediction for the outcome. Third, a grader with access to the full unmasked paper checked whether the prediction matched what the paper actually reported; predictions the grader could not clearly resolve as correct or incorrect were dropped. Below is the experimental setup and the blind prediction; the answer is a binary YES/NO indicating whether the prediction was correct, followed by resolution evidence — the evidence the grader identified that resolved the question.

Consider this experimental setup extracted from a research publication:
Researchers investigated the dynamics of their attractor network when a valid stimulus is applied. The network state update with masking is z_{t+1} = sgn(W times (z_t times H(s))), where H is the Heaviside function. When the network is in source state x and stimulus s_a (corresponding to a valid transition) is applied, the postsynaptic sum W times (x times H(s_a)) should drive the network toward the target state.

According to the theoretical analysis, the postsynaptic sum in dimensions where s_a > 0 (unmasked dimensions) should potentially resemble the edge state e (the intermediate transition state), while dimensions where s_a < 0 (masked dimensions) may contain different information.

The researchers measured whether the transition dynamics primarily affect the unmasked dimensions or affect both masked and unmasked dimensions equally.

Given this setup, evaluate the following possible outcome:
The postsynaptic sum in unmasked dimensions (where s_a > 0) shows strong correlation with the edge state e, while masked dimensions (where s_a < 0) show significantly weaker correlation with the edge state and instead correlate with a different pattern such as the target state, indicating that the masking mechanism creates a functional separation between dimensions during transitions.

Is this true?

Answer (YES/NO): NO